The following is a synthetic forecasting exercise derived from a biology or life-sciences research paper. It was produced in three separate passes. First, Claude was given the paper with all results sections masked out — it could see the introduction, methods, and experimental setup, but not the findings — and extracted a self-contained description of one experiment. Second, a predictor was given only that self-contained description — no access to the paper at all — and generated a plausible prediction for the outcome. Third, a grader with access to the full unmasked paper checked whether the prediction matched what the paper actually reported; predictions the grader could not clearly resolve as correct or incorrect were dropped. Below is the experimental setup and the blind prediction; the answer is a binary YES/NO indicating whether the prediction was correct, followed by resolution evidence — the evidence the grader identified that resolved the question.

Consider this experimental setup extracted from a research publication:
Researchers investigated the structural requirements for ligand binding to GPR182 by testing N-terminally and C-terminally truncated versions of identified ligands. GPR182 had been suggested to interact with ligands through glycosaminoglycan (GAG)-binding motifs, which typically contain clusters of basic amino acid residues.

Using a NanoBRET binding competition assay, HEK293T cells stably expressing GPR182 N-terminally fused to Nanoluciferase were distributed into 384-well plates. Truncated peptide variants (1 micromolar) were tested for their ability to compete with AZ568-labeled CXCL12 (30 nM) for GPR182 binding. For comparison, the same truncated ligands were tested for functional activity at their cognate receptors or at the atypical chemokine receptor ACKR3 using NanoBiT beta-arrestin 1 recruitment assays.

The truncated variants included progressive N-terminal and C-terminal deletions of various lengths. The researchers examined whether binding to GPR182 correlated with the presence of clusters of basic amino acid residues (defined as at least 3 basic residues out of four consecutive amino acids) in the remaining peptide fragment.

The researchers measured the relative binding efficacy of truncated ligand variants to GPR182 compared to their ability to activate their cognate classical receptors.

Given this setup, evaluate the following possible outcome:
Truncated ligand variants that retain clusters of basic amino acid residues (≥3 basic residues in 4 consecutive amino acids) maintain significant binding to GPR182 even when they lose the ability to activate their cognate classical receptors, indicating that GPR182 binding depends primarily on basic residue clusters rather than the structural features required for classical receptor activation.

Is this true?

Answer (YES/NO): YES